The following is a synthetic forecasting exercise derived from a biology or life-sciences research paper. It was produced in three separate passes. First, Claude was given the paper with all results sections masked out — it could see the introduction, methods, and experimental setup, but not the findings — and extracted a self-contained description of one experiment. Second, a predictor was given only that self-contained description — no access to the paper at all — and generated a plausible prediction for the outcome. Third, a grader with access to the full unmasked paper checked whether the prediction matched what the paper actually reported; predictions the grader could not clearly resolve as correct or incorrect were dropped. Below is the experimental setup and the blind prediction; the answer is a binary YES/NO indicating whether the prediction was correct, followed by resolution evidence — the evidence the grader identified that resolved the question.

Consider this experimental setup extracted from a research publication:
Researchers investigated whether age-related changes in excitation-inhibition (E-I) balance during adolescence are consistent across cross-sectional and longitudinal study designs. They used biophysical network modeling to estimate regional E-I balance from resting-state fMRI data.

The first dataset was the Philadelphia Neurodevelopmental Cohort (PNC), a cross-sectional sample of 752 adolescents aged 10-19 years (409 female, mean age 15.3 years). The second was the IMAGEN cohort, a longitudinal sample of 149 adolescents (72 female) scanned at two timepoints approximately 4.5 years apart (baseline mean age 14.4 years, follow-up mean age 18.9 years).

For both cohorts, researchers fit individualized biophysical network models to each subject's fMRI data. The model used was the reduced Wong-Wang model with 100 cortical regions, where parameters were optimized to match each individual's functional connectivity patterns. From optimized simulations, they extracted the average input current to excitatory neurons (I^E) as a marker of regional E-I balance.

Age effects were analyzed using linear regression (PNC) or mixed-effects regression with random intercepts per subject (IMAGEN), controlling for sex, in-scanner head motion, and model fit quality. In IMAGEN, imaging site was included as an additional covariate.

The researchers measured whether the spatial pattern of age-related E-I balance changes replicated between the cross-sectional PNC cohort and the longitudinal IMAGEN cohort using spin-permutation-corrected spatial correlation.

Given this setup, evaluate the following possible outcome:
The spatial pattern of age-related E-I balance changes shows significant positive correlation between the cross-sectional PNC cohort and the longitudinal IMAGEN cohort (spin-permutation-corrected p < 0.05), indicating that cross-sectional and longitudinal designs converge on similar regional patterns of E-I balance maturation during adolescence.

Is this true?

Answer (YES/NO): YES